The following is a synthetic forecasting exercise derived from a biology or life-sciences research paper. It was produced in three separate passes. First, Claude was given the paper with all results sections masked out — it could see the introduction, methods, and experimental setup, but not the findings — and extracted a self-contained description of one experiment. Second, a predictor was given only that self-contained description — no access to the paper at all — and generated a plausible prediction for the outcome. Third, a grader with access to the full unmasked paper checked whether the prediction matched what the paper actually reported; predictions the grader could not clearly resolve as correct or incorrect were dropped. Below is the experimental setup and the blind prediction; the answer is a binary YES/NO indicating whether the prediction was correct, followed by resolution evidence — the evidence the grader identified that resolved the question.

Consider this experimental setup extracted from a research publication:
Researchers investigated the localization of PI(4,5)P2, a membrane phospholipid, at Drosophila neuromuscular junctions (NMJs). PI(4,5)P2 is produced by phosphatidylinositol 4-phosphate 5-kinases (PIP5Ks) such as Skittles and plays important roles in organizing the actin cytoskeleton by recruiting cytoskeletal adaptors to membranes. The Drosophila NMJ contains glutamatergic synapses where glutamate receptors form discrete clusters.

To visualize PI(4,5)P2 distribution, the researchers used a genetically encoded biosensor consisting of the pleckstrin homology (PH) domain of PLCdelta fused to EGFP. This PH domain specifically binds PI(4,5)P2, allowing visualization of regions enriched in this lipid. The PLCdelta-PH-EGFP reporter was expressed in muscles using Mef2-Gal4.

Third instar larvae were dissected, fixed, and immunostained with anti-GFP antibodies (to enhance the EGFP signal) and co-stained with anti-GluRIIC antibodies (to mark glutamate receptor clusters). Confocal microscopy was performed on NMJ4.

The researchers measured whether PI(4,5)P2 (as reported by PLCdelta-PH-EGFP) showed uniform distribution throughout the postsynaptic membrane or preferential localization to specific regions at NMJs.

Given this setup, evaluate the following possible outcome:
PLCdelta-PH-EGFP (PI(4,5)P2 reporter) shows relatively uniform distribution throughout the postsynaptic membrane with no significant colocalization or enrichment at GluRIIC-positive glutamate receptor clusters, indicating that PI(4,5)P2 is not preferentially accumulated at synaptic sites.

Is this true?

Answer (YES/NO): NO